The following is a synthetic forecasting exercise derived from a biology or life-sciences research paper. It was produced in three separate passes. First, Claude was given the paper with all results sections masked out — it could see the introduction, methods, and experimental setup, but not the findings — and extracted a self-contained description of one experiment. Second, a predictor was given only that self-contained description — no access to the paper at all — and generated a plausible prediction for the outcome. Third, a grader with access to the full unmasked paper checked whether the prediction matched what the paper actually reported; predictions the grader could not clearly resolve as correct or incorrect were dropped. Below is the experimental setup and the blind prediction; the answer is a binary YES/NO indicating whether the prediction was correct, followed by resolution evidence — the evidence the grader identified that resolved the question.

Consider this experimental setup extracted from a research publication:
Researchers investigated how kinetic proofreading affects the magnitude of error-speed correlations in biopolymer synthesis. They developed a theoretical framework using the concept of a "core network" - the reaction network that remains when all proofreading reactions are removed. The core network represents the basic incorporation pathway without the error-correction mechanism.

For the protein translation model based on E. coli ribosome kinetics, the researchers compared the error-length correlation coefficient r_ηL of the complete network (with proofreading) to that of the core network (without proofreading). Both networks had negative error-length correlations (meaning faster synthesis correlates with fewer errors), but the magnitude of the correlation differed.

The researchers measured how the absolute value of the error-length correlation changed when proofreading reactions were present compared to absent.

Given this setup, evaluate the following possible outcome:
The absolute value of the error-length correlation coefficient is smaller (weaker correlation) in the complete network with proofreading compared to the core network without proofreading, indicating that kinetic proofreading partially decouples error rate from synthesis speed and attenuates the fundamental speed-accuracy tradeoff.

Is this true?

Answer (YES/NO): YES